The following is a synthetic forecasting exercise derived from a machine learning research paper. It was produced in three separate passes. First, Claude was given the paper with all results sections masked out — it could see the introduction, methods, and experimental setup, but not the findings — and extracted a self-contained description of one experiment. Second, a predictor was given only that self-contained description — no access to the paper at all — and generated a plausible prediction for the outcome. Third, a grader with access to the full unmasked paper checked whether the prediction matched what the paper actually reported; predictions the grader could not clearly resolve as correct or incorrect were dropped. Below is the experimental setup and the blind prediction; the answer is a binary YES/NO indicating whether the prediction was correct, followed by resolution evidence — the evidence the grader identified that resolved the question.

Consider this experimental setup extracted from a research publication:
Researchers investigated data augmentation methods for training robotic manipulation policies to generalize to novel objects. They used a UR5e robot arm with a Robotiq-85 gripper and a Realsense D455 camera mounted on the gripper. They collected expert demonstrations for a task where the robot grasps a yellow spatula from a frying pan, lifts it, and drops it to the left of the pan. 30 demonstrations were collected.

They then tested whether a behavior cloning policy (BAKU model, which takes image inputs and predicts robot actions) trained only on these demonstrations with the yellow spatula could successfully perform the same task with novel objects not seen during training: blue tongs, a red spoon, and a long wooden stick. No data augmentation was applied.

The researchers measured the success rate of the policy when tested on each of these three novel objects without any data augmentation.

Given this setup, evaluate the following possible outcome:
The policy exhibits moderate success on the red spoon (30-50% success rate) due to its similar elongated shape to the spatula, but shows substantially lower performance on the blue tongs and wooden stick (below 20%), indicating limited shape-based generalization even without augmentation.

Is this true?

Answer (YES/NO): NO